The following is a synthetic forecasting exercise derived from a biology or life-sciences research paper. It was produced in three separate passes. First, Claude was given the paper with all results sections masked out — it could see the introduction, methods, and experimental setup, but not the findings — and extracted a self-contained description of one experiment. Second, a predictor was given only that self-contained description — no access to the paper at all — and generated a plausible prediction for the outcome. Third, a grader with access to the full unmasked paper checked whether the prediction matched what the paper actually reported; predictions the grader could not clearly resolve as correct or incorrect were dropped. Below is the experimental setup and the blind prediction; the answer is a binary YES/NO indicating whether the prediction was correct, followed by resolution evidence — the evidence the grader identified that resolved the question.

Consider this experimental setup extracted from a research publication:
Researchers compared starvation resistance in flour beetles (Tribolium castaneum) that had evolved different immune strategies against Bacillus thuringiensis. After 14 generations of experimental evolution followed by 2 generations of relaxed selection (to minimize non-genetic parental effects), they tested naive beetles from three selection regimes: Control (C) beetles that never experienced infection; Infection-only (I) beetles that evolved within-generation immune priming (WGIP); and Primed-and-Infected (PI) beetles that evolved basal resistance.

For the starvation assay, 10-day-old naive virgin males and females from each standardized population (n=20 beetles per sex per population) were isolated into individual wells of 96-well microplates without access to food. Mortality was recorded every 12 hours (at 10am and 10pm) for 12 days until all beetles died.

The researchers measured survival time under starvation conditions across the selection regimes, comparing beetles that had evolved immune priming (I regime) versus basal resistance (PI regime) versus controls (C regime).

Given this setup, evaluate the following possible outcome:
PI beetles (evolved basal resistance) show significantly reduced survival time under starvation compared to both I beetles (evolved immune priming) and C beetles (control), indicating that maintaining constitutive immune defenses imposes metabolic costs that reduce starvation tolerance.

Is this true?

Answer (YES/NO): NO